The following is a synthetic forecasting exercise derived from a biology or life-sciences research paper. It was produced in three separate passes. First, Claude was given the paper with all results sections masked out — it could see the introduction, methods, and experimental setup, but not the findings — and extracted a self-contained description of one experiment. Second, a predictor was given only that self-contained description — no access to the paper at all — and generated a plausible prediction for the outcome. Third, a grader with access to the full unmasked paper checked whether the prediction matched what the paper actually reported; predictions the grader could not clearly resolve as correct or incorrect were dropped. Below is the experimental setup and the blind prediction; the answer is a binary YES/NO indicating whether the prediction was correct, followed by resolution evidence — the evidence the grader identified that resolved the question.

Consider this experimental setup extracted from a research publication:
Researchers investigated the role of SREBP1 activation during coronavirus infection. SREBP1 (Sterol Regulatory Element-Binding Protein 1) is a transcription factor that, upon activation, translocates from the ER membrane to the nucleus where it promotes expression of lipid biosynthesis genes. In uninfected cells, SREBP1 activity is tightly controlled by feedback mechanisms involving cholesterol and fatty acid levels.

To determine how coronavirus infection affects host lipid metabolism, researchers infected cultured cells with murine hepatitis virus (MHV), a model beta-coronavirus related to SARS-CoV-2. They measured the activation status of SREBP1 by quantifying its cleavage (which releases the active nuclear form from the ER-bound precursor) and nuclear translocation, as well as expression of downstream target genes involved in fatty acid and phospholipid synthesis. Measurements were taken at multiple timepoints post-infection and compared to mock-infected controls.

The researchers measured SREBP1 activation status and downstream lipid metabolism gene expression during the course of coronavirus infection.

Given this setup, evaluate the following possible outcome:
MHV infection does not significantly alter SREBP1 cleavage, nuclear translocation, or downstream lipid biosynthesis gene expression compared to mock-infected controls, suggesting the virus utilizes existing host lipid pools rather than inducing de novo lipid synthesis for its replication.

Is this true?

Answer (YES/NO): NO